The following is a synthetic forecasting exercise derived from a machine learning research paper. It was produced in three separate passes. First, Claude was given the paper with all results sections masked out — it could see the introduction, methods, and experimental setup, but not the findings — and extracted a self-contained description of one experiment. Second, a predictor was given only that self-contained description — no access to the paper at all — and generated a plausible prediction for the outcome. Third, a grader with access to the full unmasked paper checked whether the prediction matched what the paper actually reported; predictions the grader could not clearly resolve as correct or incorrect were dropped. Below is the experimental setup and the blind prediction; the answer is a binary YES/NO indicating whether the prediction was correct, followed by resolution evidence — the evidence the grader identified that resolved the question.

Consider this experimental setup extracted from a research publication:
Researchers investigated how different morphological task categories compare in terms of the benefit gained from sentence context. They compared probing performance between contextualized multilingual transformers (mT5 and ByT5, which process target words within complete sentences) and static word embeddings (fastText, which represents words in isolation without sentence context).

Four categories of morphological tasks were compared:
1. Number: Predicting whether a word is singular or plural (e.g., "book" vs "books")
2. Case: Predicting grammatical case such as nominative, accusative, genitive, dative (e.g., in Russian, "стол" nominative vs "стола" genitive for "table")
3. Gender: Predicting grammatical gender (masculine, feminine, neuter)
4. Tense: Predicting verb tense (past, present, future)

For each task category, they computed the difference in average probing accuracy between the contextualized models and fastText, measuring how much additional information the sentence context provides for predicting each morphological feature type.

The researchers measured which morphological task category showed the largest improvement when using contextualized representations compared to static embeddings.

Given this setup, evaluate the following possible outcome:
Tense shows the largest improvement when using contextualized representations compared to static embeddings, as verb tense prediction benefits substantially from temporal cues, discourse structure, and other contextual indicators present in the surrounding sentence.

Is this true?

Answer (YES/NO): NO